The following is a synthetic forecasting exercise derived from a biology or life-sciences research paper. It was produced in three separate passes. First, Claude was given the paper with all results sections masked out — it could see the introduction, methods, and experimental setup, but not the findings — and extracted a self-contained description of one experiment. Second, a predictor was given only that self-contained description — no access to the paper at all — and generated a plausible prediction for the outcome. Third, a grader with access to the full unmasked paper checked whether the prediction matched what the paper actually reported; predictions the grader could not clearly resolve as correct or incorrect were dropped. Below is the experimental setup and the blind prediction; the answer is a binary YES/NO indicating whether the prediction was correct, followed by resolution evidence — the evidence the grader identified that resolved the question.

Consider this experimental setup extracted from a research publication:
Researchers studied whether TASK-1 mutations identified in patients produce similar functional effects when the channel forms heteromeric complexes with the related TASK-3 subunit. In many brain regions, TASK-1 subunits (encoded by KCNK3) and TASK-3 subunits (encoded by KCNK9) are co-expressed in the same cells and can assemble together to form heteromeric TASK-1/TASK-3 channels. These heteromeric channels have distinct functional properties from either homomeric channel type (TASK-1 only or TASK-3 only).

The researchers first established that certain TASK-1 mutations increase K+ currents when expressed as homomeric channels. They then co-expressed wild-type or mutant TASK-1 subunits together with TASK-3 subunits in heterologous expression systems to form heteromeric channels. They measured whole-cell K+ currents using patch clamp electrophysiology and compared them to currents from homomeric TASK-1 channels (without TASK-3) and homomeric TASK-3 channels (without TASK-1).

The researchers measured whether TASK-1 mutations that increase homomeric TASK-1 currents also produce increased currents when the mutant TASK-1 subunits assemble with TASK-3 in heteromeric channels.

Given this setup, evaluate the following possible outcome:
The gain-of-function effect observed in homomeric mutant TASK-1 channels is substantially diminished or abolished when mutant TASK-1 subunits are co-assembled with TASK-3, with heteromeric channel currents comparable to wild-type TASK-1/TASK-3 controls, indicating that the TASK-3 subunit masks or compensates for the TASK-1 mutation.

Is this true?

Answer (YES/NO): NO